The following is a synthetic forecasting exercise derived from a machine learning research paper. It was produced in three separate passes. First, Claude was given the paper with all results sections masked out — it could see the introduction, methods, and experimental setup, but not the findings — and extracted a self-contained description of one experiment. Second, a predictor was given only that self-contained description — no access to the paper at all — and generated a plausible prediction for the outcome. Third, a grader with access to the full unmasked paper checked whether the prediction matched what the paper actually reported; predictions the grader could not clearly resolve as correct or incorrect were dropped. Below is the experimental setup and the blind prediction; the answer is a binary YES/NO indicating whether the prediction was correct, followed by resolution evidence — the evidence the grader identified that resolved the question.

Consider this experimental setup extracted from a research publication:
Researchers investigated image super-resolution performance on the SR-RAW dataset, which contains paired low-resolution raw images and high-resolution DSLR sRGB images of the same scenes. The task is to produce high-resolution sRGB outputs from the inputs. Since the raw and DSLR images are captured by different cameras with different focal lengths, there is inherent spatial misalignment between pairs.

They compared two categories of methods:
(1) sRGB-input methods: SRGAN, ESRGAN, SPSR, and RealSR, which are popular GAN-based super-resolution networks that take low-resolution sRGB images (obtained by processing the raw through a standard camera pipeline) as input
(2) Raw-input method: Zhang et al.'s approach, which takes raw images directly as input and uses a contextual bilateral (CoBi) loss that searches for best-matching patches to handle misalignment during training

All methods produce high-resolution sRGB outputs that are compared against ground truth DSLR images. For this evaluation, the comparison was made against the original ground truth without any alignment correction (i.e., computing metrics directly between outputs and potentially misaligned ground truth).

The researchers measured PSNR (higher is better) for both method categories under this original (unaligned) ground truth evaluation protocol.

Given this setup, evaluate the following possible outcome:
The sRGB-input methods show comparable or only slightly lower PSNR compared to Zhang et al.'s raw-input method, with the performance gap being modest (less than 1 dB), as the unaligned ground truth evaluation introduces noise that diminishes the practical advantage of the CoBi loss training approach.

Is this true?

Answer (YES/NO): NO